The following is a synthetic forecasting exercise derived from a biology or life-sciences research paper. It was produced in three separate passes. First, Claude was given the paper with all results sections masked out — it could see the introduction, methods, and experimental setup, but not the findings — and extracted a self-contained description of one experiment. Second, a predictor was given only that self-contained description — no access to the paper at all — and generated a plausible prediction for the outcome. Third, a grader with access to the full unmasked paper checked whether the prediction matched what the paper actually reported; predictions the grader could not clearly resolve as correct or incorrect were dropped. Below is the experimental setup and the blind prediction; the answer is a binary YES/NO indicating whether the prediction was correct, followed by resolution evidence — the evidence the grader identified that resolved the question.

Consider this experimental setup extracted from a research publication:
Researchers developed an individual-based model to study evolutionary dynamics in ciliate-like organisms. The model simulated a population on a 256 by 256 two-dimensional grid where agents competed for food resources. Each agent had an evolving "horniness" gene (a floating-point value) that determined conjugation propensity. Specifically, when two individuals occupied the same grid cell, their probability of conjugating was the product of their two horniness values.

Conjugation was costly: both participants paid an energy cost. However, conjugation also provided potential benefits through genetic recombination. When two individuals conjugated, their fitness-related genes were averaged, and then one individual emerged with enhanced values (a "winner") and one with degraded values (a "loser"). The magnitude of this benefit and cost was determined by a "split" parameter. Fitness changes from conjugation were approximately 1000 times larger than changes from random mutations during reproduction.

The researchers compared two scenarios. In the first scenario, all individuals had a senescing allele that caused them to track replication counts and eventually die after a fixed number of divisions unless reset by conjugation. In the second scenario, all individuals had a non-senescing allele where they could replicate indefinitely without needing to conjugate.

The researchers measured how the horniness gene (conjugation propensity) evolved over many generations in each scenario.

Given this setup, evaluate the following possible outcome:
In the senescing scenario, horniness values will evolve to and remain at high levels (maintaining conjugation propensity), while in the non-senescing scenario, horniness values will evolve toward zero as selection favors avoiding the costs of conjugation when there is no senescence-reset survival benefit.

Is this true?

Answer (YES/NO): YES